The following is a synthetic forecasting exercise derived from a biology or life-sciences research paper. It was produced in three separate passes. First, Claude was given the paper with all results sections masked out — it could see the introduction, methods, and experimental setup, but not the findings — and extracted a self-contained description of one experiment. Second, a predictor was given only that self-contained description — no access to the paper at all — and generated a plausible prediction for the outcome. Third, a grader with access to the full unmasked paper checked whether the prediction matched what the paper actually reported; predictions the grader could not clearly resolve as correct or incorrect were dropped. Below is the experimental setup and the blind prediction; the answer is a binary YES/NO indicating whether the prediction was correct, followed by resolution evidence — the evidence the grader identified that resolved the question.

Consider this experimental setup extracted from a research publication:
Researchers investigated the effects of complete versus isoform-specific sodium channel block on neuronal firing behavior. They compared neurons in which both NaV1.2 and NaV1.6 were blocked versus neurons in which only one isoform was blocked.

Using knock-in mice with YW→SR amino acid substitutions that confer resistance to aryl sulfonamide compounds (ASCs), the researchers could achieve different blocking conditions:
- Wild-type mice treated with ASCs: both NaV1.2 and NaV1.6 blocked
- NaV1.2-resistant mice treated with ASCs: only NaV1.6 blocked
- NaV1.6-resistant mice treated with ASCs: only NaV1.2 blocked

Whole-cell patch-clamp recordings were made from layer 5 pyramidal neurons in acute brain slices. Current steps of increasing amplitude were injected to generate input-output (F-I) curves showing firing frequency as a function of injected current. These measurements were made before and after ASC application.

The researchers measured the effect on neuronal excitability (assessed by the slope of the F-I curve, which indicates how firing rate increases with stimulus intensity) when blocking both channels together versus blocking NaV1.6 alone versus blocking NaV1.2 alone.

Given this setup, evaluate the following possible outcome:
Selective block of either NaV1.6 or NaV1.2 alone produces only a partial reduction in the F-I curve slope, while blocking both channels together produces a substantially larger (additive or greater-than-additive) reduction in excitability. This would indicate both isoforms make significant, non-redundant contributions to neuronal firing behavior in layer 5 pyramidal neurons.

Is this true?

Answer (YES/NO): NO